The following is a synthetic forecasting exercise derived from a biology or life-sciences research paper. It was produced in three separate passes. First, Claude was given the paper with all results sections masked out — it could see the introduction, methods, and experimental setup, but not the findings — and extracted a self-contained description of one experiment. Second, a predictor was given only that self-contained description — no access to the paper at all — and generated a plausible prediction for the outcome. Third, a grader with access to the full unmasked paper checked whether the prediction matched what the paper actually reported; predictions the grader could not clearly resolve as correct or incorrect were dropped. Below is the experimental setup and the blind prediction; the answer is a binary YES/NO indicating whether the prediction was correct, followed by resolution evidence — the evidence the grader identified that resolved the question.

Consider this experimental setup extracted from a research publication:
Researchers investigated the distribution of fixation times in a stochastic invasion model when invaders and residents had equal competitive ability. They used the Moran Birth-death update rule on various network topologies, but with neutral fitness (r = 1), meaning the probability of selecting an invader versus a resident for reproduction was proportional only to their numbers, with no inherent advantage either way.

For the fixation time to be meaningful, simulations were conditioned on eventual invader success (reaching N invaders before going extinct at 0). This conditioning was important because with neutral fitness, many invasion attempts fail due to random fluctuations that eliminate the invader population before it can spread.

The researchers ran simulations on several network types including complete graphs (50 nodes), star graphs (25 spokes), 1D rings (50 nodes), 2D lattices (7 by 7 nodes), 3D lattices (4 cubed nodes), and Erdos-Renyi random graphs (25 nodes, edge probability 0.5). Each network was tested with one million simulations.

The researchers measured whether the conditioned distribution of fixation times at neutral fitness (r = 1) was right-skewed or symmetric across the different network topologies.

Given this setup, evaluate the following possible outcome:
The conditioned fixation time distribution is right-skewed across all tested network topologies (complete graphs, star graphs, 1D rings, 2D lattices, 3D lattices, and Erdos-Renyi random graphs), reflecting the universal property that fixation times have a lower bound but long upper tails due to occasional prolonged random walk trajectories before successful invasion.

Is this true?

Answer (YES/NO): YES